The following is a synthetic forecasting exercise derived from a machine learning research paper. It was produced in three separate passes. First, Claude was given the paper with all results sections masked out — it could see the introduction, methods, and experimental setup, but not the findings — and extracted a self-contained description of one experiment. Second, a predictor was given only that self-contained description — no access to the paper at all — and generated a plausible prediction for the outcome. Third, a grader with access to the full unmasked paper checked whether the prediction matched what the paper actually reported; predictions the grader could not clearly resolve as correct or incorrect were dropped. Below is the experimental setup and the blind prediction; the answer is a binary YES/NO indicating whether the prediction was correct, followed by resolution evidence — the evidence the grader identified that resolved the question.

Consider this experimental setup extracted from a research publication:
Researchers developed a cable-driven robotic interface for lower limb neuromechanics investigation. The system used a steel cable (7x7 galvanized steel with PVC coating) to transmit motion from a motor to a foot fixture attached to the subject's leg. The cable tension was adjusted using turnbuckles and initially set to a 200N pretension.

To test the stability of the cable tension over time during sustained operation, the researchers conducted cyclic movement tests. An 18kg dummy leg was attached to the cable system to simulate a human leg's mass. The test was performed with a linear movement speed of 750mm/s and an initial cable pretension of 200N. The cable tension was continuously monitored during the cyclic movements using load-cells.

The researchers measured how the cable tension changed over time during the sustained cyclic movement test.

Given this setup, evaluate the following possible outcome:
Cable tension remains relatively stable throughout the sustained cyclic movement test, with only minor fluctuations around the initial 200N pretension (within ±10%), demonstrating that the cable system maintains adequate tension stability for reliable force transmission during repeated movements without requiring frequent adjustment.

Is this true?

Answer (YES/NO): YES